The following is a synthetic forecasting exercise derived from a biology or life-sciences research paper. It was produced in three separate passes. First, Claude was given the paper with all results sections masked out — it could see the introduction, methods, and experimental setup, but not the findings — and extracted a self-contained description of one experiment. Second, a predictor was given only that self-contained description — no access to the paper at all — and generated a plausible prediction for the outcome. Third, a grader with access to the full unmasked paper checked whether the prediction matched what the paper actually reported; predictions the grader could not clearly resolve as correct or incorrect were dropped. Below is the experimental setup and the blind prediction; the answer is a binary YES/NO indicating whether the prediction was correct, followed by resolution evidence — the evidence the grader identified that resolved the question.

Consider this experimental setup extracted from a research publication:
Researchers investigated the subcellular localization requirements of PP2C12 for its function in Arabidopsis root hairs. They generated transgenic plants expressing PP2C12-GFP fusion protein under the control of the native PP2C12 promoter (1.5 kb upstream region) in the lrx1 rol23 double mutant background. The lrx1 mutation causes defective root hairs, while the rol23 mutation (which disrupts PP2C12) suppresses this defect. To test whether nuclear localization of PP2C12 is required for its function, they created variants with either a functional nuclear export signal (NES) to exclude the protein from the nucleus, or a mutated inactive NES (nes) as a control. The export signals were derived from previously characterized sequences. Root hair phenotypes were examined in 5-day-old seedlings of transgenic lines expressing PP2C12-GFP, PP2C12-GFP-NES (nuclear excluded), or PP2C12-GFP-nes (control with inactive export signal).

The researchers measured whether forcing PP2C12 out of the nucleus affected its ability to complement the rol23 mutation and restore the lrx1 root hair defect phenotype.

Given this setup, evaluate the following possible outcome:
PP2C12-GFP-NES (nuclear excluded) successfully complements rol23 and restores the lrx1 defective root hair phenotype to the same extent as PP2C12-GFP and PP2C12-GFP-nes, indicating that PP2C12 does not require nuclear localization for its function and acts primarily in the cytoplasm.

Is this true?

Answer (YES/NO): YES